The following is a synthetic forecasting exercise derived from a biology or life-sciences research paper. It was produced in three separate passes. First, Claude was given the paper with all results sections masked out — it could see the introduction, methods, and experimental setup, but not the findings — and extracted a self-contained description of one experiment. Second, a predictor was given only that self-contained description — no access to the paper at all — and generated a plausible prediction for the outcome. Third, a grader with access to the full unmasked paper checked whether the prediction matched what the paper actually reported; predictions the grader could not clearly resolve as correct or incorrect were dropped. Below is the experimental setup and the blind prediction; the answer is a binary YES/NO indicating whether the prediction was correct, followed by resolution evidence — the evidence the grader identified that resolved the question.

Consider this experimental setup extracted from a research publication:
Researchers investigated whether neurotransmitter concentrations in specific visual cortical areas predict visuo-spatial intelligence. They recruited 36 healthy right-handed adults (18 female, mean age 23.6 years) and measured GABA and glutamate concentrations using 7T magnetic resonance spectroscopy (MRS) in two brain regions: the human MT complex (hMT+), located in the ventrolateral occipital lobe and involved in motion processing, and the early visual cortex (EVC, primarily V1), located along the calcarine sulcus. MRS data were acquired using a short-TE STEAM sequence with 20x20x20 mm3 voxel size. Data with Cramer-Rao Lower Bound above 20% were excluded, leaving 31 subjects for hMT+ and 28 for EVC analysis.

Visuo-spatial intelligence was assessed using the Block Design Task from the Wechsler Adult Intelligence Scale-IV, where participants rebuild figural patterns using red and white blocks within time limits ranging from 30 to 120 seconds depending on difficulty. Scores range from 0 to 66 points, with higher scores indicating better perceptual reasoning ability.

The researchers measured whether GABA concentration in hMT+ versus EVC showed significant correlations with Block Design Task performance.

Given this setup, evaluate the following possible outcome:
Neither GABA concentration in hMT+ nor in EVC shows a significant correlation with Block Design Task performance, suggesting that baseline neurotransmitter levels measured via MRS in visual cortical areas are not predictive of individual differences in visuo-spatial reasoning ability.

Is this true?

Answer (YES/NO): NO